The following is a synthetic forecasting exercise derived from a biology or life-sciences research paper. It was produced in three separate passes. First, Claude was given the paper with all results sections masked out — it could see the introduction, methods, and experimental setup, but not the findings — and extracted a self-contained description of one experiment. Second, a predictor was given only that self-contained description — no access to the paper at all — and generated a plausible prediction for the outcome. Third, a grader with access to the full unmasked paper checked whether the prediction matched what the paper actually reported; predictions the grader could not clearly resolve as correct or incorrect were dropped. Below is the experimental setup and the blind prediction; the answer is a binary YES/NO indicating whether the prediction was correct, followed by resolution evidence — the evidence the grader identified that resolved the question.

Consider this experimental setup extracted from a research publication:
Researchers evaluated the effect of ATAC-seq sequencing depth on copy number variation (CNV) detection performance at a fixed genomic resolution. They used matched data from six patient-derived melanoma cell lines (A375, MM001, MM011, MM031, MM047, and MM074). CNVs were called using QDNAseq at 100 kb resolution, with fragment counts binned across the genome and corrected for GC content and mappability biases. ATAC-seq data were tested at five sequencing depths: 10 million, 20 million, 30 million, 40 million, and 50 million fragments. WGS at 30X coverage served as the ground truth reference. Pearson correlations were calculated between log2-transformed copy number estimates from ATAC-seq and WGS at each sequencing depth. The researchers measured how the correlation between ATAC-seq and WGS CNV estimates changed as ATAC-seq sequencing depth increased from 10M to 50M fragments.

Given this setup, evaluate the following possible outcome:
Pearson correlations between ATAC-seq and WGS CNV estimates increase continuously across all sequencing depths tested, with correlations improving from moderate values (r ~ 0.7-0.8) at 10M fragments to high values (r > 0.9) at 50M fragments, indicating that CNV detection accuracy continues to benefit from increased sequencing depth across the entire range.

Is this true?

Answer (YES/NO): NO